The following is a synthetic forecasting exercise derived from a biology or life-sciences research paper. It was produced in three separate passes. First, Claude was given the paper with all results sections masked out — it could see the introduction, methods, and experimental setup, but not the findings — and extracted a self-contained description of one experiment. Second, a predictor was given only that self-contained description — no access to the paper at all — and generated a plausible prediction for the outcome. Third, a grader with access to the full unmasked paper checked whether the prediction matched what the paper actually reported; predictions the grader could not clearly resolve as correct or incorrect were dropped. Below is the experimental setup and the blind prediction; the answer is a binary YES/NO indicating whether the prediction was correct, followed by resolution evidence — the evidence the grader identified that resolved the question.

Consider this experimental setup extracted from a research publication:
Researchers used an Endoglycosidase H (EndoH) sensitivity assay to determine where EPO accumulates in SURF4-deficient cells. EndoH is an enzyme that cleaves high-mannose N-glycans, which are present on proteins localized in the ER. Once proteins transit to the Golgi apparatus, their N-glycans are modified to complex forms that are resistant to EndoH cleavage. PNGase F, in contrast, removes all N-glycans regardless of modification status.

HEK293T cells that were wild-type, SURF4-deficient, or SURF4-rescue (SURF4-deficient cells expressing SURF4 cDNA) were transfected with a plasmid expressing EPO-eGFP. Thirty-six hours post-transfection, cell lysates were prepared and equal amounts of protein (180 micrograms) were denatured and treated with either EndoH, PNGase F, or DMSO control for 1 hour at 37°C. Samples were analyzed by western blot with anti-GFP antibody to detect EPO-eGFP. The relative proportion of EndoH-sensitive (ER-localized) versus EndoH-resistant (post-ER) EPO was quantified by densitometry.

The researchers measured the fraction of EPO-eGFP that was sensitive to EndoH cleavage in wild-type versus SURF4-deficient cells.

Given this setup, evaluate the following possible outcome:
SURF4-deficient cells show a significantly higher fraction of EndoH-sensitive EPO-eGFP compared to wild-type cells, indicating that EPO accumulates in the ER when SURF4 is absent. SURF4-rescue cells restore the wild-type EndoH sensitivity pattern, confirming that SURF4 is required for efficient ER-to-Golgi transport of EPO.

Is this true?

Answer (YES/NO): YES